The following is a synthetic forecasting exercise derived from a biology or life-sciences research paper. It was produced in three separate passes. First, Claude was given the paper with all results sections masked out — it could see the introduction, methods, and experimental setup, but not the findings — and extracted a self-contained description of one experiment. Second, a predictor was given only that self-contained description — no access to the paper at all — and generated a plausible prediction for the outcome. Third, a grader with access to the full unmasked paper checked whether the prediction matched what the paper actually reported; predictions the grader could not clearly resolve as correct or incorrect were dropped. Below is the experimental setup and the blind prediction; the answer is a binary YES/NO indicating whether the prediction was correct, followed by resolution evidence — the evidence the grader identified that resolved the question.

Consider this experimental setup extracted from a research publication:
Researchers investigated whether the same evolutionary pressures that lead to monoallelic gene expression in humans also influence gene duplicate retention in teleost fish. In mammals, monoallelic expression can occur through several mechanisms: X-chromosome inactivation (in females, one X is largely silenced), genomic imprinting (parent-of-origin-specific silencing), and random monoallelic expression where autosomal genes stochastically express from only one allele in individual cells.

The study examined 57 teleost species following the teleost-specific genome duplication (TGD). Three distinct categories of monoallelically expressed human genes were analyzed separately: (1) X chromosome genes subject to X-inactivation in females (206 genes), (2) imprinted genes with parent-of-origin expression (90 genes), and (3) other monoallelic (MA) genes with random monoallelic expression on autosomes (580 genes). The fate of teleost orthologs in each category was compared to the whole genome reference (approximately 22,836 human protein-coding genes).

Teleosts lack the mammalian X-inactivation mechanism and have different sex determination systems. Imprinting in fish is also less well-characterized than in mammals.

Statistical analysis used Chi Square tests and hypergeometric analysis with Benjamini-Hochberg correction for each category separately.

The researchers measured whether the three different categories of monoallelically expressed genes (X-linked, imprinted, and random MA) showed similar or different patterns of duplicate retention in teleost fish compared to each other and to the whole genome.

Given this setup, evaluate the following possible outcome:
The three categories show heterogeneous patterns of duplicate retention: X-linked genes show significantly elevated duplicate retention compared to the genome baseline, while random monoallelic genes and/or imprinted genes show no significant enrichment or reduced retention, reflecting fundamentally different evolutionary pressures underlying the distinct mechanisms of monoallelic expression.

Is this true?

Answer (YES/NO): NO